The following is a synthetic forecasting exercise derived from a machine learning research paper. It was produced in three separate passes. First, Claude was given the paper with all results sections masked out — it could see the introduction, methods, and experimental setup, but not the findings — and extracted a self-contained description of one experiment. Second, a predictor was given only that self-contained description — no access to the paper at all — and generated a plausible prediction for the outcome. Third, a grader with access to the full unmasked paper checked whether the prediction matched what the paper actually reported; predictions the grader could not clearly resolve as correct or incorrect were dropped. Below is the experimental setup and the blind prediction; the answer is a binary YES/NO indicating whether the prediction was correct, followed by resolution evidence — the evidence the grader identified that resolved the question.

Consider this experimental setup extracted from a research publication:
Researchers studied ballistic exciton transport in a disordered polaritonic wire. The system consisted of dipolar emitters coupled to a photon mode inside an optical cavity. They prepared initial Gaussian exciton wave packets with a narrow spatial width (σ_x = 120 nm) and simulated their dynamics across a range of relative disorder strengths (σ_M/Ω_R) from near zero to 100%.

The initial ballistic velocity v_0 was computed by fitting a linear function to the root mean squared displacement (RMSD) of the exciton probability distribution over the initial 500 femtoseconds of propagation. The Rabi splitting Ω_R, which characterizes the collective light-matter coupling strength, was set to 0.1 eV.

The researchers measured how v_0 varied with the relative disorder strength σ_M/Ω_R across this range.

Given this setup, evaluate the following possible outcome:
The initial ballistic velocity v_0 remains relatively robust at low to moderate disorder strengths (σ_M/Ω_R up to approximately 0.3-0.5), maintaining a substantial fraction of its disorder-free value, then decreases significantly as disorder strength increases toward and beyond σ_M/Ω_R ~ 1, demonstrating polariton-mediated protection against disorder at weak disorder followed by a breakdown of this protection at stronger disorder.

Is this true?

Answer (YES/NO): NO